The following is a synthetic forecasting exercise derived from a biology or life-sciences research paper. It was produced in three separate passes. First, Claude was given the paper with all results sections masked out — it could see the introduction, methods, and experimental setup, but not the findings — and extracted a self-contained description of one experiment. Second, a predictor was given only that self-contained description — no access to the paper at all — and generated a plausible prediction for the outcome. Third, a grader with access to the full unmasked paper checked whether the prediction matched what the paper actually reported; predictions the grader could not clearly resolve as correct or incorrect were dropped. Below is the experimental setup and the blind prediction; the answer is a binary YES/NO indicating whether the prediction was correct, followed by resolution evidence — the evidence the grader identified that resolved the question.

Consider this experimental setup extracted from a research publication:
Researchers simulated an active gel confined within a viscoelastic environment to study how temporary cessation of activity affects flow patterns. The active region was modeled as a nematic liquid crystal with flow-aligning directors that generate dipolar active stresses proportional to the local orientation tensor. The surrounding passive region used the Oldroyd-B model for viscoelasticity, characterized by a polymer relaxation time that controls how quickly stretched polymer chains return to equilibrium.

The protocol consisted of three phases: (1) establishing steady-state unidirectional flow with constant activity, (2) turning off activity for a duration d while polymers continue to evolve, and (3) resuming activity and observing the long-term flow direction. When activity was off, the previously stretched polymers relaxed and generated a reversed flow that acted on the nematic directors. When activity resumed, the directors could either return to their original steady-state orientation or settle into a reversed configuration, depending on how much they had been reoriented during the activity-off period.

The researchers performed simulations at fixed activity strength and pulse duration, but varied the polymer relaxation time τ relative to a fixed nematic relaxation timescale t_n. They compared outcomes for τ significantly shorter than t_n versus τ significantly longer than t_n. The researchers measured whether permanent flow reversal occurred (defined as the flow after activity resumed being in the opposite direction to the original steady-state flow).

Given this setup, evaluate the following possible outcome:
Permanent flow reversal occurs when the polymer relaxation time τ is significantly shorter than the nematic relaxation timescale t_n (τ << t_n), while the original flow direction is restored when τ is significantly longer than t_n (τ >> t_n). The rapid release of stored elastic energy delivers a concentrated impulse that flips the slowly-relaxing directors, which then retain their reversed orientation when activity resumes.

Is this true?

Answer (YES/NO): NO